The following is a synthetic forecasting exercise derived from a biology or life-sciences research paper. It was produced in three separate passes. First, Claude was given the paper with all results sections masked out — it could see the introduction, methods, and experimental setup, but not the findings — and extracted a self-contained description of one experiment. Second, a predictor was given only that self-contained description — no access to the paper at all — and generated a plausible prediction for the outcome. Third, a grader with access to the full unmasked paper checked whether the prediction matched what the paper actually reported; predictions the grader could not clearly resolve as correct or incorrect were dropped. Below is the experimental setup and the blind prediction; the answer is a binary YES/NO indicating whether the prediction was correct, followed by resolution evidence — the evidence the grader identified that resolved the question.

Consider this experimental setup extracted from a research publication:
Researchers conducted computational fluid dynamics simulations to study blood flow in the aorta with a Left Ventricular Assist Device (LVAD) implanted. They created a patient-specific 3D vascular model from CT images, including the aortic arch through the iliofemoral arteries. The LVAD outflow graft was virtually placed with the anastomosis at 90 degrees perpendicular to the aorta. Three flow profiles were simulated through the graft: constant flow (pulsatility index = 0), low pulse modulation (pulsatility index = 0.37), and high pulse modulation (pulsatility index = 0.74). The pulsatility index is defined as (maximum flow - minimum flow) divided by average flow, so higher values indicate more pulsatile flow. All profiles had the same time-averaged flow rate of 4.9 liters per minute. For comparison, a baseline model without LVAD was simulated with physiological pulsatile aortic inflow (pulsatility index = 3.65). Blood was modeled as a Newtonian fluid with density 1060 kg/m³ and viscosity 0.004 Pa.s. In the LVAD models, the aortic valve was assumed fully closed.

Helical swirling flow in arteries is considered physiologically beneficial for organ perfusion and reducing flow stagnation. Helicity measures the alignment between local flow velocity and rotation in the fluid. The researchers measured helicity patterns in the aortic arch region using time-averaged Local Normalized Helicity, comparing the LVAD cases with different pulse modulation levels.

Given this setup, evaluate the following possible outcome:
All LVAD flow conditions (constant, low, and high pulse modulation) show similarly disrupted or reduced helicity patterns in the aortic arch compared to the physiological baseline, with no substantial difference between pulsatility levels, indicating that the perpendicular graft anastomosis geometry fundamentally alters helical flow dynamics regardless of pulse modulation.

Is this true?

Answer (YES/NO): NO